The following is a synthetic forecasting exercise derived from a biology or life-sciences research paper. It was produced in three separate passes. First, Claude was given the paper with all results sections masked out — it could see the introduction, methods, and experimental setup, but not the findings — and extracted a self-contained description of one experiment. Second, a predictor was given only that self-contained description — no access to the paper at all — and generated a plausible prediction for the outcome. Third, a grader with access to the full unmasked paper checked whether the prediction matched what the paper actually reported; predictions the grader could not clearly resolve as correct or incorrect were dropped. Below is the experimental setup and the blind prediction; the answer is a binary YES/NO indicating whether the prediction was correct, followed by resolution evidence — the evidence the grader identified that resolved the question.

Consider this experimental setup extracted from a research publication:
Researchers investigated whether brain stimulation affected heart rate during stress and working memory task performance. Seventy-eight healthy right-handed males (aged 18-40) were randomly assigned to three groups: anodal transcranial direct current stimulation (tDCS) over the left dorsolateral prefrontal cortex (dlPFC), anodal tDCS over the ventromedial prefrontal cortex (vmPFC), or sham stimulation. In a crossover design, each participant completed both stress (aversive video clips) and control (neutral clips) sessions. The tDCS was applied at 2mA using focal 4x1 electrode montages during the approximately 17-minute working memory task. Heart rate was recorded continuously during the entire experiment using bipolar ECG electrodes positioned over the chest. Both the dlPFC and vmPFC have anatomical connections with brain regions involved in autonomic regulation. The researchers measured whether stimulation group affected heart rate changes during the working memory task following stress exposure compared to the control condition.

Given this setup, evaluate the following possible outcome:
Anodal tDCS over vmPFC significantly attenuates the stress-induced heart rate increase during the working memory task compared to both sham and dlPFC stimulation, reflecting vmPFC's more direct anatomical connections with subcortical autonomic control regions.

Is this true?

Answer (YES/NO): NO